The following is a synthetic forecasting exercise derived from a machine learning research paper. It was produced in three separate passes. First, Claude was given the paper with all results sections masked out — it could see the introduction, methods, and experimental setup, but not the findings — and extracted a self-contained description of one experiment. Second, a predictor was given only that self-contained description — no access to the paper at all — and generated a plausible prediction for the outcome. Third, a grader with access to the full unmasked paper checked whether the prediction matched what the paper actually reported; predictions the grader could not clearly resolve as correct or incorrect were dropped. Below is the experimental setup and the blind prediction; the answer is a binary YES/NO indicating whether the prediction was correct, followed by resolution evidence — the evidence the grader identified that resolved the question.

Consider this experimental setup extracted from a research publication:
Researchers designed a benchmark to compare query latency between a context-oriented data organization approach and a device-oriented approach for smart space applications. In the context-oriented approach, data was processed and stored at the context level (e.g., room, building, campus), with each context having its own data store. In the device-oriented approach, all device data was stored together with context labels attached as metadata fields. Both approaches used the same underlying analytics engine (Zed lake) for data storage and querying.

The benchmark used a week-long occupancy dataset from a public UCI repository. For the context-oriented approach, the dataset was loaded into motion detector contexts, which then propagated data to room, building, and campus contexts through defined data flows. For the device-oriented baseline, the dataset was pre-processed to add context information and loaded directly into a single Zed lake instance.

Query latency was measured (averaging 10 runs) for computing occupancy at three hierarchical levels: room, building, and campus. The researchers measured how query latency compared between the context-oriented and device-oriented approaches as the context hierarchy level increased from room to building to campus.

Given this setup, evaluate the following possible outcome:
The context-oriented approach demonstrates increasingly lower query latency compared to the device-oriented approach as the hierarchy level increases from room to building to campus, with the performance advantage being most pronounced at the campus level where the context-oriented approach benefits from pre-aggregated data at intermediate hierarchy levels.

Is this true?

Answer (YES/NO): YES